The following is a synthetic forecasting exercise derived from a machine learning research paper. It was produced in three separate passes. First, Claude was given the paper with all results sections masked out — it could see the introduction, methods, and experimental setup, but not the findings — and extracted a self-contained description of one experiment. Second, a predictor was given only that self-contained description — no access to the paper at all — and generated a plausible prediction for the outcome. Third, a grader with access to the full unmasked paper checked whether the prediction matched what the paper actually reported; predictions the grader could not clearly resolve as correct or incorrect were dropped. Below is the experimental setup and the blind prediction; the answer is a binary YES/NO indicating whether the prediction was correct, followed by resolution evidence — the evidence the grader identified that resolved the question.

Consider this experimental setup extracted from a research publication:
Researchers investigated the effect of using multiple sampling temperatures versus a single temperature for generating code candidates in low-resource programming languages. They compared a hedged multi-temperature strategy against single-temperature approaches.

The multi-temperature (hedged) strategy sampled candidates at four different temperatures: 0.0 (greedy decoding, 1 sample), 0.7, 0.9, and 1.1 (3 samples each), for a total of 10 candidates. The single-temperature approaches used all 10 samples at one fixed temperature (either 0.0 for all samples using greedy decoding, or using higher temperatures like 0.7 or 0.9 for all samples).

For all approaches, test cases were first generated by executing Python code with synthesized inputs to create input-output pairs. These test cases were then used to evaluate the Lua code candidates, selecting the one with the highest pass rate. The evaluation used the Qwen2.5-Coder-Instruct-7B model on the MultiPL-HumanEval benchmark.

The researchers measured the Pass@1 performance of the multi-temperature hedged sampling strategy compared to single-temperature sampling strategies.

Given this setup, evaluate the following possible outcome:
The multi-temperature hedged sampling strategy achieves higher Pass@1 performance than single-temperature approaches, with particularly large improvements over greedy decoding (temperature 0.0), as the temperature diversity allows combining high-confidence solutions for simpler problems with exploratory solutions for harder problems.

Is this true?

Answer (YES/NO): NO